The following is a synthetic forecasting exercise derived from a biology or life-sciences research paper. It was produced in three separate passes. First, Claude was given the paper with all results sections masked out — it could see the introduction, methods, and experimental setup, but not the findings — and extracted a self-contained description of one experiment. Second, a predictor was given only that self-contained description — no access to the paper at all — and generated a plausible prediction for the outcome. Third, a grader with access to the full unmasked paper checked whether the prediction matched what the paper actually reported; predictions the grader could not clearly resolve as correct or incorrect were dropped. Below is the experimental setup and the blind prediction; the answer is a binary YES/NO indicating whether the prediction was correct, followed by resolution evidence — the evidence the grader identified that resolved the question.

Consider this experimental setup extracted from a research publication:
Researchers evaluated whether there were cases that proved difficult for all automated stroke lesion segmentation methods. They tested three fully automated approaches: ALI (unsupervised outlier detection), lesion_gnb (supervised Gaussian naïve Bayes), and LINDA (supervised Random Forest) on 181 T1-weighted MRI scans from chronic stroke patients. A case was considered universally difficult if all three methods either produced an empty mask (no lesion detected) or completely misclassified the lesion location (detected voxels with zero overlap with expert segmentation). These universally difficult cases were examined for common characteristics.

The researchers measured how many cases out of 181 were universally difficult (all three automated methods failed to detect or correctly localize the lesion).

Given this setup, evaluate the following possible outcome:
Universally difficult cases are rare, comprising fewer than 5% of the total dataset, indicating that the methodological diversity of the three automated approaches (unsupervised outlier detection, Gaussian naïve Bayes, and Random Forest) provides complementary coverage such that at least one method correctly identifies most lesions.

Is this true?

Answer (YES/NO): NO